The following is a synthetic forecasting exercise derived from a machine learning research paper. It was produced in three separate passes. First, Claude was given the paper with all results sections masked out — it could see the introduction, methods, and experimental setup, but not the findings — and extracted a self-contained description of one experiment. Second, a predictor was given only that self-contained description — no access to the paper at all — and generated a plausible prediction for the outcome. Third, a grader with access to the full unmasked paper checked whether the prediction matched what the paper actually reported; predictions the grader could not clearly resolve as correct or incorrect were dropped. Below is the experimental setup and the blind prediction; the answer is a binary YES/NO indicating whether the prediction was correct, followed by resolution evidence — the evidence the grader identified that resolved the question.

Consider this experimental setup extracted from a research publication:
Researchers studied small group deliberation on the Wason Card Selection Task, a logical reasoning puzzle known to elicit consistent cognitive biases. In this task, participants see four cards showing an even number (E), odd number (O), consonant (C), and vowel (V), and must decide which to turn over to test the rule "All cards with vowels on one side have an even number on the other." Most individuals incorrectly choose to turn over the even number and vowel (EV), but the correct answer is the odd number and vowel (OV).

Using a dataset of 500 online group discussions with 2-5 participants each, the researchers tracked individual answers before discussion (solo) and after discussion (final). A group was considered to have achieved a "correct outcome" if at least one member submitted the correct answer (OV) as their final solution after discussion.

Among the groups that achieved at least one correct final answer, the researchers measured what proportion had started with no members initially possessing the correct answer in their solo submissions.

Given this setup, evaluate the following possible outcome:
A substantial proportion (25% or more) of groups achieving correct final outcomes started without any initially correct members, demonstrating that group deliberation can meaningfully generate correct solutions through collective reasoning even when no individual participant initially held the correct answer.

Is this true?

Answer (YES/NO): YES